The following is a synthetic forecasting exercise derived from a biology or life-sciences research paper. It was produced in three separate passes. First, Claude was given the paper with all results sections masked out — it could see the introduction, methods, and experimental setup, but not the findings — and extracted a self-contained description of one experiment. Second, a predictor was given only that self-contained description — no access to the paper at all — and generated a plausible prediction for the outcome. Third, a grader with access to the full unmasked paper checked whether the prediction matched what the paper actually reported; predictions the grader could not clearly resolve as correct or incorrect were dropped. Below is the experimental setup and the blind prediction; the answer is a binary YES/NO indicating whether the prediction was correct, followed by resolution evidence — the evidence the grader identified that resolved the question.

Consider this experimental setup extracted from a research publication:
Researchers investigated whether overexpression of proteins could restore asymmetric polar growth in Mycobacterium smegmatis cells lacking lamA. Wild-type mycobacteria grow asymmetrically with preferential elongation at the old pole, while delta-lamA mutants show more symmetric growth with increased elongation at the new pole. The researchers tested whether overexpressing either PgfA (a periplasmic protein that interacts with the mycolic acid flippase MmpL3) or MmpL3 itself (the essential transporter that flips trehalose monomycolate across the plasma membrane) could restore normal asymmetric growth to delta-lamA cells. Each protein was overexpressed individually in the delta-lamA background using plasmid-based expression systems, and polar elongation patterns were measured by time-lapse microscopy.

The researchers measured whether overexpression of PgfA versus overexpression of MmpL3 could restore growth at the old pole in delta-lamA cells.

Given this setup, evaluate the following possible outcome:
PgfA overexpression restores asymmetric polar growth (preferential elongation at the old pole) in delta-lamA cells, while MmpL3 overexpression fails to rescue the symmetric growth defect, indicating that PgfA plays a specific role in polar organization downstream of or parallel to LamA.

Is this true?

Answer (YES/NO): YES